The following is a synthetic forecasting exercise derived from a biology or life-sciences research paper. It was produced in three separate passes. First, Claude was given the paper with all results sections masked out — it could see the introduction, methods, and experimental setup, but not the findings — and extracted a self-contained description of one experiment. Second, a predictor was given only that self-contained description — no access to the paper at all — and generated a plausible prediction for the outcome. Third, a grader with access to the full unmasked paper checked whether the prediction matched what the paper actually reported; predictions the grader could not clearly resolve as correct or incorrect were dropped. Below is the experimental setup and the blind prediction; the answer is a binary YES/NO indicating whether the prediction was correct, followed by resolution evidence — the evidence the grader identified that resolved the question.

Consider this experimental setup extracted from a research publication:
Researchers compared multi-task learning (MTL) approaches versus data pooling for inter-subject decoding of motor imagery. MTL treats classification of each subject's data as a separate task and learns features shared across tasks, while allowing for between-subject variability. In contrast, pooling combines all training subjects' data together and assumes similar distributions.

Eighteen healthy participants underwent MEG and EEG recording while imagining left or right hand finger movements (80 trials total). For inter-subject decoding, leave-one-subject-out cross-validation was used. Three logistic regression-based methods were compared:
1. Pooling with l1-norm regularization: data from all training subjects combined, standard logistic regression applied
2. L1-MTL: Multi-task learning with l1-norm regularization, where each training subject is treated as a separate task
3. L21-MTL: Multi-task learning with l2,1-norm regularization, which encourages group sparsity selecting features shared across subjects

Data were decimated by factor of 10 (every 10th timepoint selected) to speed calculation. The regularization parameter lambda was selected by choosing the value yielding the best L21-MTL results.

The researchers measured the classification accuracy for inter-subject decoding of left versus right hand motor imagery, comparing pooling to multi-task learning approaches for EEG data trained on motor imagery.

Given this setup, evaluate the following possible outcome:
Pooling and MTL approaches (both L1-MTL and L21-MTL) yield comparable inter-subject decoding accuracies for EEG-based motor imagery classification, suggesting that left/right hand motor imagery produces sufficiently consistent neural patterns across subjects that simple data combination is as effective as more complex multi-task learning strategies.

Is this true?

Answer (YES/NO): NO